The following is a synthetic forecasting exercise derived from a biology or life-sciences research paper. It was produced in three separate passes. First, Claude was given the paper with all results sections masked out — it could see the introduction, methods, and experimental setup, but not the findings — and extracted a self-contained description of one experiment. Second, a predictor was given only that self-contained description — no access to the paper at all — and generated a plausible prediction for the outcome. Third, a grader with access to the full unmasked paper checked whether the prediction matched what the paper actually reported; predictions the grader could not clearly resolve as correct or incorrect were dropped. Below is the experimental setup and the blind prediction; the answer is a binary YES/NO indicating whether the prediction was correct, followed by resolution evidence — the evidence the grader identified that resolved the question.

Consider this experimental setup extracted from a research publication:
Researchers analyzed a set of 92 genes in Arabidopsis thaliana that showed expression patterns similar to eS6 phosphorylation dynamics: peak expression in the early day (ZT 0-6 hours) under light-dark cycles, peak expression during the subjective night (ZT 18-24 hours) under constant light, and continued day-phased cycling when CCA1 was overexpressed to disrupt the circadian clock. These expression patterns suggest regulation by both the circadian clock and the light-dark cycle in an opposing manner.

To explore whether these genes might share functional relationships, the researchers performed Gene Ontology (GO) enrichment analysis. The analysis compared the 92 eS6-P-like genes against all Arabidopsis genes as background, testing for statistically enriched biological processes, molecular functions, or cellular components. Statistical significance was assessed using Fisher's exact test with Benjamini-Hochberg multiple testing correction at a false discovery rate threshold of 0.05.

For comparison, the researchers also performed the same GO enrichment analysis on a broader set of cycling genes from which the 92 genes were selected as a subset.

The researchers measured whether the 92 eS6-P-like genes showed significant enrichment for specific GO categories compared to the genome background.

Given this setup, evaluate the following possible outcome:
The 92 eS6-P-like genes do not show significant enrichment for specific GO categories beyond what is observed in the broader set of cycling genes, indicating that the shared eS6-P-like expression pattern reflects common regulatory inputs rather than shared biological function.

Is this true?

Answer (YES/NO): NO